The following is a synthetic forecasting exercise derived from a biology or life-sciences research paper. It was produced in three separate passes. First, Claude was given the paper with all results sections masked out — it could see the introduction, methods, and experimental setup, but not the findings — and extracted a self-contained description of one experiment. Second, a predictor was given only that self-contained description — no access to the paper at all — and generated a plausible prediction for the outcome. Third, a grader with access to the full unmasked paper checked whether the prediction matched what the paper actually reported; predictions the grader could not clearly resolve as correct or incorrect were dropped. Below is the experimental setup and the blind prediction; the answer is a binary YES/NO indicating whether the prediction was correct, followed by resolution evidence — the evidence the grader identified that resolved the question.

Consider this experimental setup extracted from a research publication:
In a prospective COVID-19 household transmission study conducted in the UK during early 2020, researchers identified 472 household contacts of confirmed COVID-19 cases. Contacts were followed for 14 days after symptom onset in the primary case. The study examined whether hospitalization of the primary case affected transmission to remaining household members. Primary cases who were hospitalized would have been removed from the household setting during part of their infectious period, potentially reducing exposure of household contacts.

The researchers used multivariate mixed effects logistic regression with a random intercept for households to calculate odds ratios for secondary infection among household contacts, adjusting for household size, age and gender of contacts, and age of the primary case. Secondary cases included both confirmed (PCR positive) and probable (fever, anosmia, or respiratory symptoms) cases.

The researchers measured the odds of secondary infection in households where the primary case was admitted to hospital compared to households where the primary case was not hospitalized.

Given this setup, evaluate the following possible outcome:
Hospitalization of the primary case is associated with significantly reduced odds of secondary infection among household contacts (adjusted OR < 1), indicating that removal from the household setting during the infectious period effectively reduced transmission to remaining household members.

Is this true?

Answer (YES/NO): YES